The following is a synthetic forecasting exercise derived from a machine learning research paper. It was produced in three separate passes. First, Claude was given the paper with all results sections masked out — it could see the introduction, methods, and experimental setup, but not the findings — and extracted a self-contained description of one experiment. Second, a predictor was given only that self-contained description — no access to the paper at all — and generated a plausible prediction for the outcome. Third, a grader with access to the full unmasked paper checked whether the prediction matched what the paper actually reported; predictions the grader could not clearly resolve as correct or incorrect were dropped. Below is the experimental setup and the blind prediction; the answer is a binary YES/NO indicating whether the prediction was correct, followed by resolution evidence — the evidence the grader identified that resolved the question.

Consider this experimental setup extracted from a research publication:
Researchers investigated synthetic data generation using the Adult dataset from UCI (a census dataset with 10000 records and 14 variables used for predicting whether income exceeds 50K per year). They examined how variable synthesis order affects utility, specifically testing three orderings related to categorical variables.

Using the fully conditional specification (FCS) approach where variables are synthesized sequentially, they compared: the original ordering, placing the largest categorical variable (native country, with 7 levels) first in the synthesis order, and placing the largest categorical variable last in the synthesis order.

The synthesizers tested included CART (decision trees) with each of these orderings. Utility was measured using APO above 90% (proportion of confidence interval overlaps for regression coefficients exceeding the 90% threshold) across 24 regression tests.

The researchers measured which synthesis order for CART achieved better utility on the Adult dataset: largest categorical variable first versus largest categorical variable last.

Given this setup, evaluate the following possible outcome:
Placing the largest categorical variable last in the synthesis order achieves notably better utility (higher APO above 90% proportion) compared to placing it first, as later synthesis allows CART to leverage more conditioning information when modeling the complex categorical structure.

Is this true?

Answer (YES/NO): YES